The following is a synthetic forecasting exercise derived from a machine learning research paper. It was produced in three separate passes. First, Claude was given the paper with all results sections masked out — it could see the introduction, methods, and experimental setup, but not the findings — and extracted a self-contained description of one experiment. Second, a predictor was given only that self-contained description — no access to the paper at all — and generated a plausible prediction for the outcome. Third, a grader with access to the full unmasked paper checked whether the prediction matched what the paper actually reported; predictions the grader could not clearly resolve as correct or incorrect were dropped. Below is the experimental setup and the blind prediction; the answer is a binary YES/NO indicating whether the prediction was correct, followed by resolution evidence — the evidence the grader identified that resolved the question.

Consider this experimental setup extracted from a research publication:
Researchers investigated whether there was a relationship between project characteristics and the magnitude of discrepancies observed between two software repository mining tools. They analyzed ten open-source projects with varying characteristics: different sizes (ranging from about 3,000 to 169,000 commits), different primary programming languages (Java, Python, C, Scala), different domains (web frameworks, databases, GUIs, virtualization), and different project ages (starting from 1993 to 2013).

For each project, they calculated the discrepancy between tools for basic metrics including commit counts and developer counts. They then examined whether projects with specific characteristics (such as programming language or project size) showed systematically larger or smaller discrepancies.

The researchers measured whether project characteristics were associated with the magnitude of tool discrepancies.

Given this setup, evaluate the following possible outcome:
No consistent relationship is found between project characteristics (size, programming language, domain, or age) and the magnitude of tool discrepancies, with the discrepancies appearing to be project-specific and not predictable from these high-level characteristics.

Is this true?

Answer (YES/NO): NO